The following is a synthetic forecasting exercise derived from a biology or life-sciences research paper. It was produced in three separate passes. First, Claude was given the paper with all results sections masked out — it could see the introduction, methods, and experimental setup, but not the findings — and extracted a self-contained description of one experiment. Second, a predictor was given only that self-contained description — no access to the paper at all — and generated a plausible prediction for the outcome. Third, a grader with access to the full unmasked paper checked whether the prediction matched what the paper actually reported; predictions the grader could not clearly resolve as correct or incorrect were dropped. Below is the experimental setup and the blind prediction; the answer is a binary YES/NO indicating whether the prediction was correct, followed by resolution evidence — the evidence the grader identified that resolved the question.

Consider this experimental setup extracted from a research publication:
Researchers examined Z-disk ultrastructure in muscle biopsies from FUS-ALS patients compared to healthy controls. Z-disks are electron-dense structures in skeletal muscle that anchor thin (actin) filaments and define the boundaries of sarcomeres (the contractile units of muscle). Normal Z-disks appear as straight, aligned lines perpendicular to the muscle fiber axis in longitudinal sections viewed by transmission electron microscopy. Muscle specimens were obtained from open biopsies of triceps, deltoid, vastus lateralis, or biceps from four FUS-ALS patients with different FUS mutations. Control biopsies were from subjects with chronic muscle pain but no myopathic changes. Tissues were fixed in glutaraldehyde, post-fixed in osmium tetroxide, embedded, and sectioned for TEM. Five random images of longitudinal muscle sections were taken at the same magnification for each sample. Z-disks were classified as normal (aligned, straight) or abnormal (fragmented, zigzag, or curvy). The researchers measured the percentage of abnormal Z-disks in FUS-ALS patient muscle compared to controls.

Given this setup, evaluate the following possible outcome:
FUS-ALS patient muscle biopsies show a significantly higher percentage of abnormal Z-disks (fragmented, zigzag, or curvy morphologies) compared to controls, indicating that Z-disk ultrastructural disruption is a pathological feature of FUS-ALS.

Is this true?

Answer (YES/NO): YES